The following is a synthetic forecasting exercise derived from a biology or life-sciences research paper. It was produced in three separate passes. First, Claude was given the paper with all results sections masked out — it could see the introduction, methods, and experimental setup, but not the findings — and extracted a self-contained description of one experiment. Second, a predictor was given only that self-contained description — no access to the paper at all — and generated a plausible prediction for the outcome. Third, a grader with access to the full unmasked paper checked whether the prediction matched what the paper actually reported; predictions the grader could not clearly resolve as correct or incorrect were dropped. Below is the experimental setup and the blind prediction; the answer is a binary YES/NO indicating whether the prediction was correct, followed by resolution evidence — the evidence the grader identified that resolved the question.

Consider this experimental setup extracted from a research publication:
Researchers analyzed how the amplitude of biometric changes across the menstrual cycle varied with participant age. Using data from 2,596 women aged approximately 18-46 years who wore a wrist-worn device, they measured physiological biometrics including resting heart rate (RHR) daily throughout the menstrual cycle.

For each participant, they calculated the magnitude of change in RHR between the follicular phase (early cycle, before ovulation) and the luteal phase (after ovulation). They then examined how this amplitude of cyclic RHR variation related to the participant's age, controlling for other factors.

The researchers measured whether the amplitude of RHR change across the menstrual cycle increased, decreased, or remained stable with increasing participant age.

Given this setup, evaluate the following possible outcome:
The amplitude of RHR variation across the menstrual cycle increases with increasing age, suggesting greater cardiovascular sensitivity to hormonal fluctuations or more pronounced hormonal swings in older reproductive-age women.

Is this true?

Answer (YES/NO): NO